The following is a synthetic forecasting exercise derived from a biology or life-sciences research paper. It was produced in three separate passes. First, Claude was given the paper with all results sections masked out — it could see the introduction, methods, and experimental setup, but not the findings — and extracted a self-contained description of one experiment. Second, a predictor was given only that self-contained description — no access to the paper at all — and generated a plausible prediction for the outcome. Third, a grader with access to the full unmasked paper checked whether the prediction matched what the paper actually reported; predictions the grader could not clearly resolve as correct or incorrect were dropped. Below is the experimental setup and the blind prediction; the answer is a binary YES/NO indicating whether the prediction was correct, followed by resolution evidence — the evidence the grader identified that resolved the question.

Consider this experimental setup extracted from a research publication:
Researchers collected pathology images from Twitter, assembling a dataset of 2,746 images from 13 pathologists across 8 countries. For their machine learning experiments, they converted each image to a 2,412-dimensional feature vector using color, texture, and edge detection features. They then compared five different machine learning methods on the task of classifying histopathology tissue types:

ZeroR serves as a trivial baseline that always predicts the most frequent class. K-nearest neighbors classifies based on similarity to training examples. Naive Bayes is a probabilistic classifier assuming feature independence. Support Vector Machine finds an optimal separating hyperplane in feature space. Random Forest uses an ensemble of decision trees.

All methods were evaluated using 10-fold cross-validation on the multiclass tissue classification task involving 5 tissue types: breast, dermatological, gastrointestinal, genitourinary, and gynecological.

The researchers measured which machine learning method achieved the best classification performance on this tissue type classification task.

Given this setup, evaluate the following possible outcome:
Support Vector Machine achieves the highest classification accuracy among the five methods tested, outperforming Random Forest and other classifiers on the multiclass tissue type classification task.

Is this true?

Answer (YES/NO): NO